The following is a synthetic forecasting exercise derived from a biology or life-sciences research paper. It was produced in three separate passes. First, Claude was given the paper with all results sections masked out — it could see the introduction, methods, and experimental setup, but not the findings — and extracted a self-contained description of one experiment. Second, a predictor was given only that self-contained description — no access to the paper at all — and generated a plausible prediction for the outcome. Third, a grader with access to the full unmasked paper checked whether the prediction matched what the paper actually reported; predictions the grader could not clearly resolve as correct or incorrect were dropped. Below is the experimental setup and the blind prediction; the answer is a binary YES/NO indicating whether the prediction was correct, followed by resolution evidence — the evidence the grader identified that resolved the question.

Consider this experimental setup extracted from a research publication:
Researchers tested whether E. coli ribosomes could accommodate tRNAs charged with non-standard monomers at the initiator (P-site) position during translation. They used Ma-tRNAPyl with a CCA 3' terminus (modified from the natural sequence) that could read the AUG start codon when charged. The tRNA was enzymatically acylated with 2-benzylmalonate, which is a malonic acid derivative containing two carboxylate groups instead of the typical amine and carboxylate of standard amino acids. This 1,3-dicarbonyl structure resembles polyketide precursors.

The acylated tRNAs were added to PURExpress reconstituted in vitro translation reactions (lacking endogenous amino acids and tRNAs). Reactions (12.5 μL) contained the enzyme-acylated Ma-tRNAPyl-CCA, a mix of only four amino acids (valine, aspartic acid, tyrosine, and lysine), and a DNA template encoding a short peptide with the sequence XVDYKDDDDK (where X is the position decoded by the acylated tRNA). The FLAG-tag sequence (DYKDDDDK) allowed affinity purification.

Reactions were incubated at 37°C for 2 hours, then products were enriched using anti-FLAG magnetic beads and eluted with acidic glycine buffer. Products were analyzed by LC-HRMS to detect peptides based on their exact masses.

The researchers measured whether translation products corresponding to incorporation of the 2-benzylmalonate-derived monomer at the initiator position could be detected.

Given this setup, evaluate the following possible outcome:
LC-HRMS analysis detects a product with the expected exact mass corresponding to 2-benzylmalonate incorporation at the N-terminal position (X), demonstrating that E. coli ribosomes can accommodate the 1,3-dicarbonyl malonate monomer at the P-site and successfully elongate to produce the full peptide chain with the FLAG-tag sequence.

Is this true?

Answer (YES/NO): YES